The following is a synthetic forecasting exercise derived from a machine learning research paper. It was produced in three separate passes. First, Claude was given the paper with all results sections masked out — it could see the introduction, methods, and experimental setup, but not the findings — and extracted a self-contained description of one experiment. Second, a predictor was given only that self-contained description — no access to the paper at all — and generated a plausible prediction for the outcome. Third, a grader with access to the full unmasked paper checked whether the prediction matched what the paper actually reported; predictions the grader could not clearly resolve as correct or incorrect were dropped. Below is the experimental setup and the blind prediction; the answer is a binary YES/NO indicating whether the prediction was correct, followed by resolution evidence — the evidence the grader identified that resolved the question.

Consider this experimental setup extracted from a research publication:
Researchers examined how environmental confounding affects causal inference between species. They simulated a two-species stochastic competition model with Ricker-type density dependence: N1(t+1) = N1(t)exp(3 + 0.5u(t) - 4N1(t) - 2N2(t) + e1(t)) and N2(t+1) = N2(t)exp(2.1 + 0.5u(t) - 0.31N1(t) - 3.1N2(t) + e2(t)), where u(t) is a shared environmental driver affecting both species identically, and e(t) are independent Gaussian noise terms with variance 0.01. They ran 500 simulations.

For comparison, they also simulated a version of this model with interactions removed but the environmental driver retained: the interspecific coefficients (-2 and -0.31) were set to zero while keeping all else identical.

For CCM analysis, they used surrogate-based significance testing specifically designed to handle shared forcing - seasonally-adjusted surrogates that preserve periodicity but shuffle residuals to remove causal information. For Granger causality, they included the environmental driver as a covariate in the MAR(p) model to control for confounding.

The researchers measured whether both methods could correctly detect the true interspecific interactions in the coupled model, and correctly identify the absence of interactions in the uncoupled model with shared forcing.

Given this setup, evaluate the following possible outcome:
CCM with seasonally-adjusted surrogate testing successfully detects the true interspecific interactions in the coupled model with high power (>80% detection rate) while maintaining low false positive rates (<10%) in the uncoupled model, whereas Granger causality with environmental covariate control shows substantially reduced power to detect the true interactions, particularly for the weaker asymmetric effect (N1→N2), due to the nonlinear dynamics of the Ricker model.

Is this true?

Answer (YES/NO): NO